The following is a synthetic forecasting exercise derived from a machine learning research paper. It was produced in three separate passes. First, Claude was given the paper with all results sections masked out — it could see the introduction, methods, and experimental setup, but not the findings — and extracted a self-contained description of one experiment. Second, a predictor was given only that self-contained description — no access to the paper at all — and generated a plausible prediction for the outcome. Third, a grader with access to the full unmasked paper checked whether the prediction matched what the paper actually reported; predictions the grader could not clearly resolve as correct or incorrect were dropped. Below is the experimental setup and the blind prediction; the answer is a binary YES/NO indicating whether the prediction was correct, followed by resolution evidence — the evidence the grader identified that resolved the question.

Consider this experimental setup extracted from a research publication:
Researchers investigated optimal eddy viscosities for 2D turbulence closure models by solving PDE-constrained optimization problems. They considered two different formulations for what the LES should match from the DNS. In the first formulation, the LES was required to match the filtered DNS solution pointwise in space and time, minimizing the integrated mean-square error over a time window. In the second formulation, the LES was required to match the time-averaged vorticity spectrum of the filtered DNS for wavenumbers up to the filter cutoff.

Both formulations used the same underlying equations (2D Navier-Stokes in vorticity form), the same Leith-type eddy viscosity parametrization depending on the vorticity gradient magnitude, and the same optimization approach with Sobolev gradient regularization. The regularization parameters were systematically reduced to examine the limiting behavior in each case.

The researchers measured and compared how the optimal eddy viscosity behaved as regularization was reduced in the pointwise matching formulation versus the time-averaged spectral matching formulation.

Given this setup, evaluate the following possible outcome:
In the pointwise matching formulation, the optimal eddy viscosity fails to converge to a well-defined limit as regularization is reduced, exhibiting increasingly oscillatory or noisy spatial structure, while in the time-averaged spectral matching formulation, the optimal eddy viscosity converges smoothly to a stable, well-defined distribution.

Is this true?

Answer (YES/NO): YES